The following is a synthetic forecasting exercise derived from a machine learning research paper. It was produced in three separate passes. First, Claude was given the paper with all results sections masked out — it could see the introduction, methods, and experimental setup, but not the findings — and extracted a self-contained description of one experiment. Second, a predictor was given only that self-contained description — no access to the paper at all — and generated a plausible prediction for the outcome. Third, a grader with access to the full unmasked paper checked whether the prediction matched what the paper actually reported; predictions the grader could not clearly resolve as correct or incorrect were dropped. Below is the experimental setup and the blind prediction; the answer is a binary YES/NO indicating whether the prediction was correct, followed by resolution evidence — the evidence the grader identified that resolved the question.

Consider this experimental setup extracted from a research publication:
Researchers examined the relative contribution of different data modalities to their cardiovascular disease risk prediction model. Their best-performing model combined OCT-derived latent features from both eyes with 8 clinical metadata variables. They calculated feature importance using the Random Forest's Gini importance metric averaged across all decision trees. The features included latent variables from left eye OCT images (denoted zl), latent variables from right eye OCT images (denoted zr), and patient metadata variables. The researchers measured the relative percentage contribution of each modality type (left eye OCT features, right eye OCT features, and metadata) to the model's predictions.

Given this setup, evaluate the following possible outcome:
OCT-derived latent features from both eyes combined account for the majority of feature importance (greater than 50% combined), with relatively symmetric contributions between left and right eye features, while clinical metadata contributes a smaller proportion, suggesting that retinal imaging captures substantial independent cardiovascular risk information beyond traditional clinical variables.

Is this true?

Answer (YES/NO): NO